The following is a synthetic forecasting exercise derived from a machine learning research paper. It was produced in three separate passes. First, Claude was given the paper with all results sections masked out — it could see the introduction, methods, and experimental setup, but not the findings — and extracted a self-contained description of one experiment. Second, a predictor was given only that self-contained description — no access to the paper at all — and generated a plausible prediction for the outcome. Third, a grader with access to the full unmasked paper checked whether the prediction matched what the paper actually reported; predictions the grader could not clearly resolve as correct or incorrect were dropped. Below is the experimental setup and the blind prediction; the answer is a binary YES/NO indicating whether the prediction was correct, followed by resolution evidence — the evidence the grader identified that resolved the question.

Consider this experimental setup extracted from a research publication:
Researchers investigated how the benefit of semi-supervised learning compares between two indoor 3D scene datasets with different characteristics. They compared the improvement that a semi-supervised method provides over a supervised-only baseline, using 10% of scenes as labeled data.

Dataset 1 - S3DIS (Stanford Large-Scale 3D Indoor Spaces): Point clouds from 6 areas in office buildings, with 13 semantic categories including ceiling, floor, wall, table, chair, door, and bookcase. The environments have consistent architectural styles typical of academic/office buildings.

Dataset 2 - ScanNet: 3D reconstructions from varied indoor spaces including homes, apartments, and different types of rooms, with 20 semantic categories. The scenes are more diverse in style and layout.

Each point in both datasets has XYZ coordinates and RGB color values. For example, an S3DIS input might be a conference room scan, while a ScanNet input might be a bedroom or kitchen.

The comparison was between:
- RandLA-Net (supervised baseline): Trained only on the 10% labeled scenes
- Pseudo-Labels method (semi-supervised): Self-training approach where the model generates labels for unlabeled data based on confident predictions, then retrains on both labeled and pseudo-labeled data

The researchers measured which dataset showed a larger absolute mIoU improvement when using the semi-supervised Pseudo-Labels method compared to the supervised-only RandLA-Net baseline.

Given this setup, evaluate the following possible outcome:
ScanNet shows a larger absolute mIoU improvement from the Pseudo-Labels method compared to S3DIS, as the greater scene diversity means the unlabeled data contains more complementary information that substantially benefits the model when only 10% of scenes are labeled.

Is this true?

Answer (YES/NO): NO